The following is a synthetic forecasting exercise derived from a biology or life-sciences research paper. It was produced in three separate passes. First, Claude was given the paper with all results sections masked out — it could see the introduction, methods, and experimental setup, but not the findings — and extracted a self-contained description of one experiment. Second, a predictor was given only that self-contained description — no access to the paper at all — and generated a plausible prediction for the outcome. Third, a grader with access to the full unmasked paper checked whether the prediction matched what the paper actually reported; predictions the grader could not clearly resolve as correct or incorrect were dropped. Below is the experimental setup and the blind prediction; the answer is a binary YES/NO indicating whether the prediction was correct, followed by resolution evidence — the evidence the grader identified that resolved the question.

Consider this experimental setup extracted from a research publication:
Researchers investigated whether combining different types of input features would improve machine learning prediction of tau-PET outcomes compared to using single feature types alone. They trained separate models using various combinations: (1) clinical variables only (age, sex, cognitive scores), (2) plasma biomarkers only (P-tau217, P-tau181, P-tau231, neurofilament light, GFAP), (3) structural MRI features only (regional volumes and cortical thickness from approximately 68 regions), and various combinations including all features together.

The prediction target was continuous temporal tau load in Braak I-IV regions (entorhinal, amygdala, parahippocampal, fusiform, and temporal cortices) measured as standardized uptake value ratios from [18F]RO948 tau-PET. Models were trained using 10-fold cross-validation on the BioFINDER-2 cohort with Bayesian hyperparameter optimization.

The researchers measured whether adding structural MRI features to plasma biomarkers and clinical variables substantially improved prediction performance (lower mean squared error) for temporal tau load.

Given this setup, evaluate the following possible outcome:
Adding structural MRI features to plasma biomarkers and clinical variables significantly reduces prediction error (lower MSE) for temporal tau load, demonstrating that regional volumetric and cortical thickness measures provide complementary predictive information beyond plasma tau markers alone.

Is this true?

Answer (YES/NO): NO